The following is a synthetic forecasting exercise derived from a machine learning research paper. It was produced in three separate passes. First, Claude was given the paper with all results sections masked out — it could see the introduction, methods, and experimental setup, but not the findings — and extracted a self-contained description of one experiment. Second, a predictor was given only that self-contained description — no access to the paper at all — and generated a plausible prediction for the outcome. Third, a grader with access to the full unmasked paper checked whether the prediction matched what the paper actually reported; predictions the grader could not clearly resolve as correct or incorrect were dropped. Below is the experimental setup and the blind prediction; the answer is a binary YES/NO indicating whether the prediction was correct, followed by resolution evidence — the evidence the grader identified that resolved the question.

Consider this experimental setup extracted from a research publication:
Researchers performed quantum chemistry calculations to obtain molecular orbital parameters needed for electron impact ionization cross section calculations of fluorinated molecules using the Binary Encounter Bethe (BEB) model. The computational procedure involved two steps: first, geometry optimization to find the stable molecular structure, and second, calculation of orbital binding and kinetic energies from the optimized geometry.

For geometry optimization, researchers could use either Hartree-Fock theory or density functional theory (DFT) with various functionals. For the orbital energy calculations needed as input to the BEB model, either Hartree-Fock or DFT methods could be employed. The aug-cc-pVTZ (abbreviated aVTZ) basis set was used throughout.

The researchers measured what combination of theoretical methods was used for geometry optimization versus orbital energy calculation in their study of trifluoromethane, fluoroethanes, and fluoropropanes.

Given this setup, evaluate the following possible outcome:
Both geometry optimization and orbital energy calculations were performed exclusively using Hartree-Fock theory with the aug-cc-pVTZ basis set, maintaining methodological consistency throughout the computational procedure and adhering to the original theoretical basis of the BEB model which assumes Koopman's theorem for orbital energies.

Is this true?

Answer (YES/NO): NO